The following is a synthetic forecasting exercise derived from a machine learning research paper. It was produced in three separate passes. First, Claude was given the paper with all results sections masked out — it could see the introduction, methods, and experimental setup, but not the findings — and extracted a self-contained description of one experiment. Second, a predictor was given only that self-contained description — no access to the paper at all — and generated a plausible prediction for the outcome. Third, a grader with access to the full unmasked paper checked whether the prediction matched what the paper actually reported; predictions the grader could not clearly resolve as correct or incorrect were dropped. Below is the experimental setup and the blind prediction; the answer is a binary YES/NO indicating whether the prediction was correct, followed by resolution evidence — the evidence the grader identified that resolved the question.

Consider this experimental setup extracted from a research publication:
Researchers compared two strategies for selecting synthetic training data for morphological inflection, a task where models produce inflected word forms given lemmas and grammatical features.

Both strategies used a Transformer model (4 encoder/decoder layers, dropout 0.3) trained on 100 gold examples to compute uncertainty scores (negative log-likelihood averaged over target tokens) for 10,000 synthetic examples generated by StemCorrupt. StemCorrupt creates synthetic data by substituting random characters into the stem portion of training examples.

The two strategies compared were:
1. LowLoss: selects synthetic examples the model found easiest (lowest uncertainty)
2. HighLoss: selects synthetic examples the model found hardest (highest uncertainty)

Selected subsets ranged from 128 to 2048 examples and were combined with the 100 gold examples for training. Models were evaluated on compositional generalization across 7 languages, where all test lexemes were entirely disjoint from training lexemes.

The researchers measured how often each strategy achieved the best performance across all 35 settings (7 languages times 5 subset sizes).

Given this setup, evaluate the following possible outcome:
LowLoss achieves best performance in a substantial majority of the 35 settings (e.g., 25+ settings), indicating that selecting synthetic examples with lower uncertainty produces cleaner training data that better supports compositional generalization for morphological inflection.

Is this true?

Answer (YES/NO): NO